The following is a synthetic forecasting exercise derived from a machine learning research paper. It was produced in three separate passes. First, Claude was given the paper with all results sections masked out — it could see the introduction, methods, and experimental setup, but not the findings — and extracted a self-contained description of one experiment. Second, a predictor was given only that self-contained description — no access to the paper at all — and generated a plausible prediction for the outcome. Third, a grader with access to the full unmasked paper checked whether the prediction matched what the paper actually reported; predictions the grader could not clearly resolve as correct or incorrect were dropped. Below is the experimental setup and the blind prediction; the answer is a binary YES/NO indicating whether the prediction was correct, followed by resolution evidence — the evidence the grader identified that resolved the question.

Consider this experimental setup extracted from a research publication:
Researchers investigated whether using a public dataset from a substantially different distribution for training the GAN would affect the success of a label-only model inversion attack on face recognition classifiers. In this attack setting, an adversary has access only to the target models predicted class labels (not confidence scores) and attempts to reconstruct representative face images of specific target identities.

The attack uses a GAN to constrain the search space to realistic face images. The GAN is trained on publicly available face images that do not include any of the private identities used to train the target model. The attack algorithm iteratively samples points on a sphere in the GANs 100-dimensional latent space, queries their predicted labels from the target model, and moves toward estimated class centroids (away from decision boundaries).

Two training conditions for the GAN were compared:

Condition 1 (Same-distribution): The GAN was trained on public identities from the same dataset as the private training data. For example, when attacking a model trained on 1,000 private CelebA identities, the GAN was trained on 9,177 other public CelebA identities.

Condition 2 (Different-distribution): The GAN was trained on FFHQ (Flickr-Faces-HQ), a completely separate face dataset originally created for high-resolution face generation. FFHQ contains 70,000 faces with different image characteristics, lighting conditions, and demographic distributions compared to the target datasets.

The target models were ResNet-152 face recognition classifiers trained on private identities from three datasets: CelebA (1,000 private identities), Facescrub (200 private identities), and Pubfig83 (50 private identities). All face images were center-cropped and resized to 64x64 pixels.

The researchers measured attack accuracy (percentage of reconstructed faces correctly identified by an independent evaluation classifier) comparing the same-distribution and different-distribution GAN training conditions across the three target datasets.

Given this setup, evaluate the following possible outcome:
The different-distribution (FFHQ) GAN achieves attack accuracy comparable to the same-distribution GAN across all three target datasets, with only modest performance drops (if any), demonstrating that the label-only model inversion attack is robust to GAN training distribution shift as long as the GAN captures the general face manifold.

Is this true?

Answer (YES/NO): NO